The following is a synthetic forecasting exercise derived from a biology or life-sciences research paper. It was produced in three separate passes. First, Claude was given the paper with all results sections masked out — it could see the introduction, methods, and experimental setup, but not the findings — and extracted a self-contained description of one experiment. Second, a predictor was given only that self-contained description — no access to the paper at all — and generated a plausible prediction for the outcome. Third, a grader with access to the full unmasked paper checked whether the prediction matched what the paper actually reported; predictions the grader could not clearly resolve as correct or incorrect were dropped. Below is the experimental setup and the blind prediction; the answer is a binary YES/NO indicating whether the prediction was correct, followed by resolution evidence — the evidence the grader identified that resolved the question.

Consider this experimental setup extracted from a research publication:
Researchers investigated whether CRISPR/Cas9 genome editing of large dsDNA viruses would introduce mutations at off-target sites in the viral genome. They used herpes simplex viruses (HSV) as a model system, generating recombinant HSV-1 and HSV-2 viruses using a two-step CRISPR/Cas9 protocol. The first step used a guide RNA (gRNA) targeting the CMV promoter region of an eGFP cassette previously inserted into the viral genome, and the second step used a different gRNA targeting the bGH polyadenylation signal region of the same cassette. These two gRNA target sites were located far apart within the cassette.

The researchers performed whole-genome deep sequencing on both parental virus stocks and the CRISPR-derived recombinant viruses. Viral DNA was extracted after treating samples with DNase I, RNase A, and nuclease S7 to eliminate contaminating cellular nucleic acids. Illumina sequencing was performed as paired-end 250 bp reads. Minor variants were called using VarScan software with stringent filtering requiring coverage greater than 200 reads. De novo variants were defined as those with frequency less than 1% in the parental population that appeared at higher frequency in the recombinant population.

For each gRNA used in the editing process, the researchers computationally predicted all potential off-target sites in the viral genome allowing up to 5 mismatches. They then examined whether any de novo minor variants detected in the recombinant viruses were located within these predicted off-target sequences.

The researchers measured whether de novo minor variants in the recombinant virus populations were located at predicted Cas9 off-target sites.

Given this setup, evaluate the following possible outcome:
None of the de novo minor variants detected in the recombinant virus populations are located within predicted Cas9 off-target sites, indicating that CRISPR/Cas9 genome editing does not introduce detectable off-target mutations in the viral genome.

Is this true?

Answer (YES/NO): YES